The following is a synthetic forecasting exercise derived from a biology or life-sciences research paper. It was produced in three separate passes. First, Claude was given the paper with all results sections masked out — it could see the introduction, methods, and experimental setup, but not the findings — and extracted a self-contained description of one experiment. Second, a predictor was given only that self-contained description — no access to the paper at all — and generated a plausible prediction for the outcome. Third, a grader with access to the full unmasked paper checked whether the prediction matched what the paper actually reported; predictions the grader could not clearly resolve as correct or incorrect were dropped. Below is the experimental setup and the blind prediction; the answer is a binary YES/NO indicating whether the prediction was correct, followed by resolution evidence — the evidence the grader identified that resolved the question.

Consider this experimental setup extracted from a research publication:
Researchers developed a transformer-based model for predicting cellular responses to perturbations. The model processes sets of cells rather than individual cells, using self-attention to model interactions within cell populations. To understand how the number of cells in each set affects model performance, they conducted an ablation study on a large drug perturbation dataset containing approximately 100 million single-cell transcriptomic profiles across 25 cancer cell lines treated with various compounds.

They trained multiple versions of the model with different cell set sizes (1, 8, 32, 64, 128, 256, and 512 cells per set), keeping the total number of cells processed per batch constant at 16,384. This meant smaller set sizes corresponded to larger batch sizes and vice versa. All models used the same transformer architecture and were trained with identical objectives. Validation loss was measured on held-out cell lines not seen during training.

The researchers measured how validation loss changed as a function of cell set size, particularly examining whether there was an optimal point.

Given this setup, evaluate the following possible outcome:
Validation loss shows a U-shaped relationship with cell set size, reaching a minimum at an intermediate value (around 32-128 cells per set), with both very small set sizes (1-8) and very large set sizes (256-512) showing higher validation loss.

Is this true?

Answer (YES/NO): NO